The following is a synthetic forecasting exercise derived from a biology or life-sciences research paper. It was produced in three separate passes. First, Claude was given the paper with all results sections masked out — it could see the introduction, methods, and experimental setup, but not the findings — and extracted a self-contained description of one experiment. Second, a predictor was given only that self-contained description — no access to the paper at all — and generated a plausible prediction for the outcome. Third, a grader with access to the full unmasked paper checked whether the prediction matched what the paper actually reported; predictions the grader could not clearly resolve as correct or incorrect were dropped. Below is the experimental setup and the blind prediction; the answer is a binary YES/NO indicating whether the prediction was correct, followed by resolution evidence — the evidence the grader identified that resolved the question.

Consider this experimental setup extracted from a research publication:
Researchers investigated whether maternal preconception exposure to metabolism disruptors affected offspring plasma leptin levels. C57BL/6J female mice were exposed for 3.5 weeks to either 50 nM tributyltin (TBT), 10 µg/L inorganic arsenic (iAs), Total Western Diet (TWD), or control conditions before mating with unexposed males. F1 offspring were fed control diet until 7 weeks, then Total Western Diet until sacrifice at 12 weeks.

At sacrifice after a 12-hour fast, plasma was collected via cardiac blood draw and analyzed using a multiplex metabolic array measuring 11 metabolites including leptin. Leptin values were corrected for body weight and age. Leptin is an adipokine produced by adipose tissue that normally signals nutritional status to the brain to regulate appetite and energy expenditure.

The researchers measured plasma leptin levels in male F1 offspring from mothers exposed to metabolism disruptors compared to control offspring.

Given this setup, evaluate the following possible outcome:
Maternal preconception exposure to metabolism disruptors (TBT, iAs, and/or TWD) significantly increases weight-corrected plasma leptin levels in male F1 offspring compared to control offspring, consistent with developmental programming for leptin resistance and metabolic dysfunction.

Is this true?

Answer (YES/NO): NO